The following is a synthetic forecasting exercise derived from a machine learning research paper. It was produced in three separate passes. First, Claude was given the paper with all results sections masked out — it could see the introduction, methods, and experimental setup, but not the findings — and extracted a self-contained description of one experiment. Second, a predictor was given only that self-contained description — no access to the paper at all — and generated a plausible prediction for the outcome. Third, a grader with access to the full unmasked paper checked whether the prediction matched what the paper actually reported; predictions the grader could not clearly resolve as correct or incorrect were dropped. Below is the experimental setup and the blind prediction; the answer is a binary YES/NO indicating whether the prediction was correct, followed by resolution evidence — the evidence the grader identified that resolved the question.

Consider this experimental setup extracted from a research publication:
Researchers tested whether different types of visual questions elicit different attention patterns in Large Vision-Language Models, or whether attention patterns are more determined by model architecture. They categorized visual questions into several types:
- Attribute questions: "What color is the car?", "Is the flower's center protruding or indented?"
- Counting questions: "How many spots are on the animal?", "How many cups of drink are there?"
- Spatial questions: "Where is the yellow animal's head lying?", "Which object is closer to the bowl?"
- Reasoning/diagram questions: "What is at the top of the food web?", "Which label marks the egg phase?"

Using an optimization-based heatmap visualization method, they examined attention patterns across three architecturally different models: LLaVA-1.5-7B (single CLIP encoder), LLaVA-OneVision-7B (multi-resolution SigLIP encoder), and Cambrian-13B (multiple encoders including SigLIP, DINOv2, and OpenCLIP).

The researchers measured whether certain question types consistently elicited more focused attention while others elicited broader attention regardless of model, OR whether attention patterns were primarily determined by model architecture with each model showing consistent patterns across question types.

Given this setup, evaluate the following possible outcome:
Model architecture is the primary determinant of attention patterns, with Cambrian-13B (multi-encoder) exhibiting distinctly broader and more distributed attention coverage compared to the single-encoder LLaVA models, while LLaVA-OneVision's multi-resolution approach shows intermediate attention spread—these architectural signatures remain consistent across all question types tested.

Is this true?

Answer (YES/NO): NO